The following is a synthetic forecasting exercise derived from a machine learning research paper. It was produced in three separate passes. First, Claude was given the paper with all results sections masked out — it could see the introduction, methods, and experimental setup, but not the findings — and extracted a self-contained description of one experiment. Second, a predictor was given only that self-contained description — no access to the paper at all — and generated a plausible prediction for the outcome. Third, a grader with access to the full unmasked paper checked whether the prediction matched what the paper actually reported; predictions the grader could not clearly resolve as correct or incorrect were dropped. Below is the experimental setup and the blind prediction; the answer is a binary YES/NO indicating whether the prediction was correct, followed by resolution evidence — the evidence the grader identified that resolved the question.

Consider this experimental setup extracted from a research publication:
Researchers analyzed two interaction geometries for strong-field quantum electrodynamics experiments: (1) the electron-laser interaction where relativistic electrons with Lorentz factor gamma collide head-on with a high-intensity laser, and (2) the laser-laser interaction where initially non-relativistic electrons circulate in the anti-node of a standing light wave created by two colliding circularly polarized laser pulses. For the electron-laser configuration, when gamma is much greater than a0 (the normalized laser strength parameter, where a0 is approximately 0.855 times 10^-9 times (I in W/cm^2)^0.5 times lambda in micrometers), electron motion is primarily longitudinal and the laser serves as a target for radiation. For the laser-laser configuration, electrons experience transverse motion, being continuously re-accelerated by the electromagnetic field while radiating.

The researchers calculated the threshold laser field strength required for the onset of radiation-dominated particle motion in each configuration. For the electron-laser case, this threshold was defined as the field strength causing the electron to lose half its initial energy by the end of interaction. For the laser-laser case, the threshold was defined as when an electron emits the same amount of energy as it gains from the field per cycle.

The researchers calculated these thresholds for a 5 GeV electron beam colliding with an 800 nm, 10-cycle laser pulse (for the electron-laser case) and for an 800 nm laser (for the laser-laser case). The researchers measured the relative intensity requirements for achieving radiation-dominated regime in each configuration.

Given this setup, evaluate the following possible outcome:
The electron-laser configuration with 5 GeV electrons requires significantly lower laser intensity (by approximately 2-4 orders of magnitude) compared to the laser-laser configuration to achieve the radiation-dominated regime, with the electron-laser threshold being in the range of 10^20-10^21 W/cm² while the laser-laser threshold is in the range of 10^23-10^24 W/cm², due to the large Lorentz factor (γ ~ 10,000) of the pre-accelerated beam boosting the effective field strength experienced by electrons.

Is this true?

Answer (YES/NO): YES